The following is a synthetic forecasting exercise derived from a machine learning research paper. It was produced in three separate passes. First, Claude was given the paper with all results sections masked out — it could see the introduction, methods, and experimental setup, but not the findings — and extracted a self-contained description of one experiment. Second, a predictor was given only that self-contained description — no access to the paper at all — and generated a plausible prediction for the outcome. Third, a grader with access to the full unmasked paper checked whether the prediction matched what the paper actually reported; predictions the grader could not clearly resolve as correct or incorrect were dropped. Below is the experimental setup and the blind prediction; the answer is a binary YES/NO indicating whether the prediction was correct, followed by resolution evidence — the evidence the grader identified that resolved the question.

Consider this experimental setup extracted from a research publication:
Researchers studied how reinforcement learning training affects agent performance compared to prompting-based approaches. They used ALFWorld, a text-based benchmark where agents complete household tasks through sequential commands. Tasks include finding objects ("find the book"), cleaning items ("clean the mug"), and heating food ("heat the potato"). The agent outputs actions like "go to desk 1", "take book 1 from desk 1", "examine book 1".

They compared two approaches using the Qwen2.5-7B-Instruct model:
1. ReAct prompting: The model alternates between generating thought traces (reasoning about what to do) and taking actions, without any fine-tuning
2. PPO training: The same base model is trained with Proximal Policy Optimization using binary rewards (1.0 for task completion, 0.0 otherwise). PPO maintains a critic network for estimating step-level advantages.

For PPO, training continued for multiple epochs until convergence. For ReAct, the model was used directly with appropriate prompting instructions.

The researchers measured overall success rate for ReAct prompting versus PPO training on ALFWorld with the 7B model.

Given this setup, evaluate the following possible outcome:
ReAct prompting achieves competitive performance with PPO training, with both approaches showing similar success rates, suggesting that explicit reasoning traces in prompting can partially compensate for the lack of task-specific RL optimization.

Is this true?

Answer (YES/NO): NO